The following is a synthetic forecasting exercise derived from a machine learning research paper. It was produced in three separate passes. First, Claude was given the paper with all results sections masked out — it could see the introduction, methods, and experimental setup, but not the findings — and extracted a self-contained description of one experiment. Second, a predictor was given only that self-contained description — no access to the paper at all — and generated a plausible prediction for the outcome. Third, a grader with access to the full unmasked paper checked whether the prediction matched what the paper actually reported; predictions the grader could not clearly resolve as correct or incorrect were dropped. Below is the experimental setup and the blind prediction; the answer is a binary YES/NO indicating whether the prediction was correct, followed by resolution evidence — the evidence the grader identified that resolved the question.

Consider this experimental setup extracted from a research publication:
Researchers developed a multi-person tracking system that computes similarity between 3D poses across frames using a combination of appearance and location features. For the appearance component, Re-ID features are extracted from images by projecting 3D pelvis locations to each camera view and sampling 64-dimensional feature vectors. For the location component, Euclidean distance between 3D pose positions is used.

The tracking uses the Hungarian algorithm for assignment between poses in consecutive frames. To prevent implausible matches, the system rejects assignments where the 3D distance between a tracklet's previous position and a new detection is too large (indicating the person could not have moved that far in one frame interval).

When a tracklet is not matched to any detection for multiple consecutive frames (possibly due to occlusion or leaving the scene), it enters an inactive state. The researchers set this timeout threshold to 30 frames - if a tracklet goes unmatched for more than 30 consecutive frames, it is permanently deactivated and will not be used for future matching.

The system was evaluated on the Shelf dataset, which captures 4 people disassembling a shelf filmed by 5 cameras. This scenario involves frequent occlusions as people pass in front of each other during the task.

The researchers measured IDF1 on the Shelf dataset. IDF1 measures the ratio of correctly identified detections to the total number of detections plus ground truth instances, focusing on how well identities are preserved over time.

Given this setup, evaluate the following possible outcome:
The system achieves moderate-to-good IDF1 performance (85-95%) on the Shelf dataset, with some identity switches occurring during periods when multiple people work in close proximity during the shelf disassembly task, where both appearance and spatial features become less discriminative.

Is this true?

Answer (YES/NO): NO